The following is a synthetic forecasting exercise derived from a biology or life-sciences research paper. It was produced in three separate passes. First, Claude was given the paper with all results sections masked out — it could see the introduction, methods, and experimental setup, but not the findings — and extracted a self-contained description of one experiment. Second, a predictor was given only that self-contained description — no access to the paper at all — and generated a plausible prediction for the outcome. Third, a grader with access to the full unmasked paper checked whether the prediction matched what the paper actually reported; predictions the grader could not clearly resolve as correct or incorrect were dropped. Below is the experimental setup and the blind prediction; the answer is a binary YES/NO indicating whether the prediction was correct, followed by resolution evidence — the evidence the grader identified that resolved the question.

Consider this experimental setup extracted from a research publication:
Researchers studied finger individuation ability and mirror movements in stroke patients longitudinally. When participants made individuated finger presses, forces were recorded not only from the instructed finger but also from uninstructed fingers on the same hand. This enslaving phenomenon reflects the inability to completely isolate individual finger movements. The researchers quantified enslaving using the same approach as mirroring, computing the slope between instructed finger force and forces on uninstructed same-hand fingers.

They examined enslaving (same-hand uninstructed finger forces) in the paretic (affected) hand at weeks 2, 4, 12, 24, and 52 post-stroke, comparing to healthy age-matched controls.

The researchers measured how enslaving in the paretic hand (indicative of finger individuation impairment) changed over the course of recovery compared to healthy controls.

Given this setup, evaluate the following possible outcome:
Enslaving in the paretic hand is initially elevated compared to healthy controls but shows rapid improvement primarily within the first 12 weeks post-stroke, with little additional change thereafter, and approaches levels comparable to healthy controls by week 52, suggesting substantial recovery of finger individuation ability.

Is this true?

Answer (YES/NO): NO